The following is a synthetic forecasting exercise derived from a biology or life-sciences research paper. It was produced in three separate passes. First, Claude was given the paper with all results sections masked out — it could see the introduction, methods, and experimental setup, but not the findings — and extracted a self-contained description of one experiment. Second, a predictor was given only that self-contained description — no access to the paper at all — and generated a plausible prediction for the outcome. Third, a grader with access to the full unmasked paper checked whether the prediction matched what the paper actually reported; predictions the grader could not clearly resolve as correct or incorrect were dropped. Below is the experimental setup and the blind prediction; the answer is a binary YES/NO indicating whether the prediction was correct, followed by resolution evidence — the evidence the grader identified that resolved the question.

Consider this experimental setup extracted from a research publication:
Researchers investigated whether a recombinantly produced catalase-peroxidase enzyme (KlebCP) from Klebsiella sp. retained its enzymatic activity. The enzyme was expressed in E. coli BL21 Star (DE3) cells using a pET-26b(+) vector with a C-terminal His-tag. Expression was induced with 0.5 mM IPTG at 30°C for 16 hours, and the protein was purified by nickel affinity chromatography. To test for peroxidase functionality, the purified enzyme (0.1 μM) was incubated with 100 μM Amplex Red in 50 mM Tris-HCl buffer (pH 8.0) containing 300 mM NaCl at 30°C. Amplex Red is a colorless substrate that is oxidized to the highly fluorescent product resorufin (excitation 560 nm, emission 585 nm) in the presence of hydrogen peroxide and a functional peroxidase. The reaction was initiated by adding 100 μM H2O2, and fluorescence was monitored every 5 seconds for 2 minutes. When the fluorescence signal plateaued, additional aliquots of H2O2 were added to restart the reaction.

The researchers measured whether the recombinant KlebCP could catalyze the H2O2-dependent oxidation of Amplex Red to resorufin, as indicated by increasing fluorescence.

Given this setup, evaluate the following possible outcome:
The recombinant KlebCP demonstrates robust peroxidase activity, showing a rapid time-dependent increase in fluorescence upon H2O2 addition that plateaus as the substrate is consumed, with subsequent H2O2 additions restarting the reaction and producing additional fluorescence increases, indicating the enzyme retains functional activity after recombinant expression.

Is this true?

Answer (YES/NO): YES